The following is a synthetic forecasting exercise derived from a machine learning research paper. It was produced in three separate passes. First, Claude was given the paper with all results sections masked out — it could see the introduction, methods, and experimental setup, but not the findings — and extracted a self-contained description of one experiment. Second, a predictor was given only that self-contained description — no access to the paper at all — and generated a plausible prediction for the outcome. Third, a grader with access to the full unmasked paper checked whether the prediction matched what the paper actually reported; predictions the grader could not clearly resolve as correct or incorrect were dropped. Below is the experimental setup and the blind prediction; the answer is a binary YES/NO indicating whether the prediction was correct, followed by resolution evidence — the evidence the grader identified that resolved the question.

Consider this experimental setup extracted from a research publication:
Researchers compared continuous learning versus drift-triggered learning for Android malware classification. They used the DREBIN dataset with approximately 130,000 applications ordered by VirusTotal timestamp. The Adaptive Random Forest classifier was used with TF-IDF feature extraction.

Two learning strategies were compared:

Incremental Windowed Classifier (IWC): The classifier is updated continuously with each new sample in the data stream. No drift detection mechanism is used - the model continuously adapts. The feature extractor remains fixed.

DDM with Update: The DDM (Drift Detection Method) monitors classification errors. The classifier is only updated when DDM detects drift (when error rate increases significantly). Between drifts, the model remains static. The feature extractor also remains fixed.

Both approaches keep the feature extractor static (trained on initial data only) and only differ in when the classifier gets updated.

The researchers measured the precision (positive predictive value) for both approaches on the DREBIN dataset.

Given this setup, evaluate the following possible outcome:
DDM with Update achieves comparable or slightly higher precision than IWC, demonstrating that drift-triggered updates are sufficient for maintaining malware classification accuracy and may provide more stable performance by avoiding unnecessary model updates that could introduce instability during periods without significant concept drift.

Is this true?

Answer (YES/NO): NO